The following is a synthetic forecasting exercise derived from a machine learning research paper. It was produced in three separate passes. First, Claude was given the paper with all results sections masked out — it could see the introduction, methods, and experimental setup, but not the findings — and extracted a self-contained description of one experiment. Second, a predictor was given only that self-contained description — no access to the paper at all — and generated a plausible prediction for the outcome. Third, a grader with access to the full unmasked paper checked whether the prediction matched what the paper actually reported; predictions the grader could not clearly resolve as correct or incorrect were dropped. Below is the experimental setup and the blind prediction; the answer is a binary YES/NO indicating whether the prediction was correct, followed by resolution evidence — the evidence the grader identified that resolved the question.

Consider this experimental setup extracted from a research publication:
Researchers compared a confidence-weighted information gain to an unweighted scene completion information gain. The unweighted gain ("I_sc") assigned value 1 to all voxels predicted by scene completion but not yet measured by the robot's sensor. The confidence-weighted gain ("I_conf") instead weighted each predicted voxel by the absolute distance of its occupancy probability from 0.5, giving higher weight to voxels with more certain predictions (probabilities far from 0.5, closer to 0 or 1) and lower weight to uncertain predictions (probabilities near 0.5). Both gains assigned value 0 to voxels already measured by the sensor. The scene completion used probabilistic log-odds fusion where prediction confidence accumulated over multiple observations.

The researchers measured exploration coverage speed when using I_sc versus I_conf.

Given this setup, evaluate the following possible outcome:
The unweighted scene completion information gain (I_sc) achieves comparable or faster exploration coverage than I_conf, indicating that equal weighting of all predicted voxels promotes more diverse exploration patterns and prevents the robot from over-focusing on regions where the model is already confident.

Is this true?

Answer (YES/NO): YES